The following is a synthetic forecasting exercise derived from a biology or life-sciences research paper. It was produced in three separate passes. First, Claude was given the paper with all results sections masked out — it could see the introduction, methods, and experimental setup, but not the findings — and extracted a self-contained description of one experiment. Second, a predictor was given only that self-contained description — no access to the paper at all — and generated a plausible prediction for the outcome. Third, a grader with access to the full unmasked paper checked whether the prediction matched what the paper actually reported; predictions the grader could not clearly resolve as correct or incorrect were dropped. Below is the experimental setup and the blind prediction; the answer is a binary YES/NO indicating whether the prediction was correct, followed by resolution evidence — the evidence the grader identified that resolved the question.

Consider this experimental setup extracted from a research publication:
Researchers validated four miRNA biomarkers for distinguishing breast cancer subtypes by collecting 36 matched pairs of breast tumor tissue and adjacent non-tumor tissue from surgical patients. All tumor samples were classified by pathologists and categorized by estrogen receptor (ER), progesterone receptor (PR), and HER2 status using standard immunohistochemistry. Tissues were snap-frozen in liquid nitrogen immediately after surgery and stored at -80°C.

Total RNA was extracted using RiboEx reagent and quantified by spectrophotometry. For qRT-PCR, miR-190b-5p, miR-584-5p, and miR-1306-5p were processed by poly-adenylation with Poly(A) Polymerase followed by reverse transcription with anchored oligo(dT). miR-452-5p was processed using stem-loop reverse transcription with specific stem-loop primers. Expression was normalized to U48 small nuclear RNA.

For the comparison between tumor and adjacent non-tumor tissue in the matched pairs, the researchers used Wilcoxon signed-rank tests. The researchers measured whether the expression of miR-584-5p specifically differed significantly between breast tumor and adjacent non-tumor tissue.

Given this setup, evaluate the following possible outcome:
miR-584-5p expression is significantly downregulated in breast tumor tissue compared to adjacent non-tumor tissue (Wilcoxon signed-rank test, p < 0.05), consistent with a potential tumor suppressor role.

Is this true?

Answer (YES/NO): YES